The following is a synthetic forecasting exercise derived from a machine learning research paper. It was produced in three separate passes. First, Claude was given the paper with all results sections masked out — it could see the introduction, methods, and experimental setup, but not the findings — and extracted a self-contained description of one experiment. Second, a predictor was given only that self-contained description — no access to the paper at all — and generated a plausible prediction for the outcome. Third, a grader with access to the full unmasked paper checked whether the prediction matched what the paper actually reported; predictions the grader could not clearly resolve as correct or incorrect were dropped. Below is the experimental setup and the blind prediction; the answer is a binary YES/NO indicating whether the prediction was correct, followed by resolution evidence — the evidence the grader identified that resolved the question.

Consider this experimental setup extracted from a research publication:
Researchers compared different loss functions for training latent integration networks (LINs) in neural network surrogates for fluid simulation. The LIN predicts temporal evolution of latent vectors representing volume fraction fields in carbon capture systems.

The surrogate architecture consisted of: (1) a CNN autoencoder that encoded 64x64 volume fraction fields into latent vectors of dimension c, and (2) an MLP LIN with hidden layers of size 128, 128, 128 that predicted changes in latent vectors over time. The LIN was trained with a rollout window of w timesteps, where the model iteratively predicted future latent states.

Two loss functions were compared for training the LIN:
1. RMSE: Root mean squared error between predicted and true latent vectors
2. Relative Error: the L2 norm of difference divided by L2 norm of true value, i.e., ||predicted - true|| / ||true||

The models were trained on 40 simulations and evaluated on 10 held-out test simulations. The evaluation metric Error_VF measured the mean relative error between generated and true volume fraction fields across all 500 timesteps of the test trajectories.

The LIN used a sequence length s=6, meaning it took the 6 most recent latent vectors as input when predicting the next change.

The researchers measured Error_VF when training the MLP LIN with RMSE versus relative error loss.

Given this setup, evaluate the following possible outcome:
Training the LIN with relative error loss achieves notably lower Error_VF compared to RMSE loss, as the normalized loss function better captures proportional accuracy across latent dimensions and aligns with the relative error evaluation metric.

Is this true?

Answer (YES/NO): YES